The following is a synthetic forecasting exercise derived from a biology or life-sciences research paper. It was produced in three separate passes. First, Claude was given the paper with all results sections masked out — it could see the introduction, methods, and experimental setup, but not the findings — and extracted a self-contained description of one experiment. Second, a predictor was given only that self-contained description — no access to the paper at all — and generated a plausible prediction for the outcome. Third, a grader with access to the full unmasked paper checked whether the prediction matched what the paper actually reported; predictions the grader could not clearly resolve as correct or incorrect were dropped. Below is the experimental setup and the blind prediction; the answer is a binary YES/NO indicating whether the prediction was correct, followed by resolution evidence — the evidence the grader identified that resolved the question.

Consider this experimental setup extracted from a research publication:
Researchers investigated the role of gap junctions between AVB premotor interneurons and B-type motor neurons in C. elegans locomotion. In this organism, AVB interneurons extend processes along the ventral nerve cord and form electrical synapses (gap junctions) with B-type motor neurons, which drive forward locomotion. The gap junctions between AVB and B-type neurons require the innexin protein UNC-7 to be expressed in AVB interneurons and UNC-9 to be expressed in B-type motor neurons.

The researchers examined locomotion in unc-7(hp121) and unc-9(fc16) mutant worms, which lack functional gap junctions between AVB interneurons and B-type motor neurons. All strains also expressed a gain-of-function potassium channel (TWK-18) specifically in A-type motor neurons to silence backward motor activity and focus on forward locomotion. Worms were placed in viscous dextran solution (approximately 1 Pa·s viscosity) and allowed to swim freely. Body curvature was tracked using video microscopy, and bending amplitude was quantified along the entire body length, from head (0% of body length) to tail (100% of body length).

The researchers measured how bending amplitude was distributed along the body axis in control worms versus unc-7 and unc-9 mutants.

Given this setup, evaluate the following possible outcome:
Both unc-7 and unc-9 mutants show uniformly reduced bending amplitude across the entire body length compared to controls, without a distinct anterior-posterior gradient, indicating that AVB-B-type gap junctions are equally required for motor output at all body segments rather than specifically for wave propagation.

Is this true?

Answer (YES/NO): NO